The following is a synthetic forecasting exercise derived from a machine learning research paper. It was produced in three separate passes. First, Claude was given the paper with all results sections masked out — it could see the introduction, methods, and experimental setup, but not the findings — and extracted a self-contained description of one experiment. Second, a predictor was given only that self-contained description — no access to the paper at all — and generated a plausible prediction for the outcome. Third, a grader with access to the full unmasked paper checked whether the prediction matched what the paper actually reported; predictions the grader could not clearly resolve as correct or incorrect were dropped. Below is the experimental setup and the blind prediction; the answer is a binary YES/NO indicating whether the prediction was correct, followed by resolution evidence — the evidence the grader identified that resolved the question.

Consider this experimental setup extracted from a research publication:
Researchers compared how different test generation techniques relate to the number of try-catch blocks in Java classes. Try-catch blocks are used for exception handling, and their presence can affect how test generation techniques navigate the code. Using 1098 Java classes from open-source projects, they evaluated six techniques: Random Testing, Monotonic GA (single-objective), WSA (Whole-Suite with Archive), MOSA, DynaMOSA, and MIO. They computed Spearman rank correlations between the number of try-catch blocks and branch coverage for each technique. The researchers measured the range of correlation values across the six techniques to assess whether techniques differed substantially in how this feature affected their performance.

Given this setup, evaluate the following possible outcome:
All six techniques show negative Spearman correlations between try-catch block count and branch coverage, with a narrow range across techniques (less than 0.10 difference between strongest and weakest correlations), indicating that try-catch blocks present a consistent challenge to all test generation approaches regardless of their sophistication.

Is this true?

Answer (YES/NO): YES